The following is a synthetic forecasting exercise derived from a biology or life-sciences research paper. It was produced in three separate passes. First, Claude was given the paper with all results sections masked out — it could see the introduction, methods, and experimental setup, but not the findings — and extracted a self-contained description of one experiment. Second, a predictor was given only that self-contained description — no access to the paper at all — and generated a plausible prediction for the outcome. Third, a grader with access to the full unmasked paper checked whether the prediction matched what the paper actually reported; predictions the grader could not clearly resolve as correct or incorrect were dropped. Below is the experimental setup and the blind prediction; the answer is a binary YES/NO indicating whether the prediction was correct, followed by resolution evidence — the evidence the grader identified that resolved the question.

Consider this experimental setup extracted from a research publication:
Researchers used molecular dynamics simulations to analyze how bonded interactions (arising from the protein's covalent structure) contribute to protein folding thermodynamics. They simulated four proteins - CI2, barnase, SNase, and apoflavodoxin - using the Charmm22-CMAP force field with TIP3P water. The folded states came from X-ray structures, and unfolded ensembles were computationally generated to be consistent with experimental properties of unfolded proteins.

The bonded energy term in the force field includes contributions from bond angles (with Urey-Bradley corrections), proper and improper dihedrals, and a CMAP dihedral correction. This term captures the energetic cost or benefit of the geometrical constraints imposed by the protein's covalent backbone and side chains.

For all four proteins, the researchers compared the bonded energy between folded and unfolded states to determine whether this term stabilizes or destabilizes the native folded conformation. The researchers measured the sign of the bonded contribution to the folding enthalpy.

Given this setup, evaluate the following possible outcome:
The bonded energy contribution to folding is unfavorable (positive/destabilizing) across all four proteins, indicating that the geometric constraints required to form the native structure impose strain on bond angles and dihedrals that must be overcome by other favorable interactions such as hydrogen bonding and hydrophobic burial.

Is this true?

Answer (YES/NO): YES